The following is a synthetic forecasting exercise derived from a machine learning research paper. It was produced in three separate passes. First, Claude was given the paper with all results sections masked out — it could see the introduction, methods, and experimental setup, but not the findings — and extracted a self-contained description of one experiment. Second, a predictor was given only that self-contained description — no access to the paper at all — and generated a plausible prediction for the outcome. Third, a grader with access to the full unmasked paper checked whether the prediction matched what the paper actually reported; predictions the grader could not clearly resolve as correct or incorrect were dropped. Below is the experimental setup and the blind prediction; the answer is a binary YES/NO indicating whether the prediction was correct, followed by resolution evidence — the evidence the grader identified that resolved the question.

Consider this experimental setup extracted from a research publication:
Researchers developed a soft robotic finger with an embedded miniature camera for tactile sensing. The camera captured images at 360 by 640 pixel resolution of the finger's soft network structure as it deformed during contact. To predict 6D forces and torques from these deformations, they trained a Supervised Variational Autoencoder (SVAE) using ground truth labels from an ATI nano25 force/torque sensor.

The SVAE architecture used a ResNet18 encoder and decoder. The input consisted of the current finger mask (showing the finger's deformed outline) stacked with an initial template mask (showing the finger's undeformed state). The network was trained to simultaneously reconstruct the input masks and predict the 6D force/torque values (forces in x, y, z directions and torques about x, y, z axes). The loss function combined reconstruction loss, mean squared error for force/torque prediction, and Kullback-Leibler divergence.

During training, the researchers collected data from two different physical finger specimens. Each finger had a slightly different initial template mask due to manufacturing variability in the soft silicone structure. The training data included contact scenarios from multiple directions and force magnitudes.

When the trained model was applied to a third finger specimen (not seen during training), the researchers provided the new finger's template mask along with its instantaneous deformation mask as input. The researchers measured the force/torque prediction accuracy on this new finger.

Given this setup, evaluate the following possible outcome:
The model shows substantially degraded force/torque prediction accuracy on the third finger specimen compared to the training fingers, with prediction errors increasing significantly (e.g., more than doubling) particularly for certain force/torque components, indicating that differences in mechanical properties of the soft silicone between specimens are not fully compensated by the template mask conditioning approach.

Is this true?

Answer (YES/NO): NO